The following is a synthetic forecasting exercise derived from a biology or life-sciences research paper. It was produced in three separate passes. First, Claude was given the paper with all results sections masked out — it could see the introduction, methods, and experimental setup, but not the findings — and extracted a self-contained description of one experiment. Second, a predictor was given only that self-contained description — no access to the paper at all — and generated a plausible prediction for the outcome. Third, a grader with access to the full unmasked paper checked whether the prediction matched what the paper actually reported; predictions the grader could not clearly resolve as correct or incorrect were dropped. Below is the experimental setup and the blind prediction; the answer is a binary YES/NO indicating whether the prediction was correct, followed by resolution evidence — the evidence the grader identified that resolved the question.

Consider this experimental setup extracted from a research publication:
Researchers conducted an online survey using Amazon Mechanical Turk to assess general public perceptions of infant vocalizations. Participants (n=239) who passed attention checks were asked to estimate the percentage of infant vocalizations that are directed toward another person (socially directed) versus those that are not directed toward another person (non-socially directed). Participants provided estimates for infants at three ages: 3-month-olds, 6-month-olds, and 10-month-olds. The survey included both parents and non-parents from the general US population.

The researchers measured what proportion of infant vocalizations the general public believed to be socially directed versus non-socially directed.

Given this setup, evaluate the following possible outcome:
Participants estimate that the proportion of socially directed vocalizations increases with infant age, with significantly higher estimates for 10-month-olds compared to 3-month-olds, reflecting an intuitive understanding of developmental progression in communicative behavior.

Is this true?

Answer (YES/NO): YES